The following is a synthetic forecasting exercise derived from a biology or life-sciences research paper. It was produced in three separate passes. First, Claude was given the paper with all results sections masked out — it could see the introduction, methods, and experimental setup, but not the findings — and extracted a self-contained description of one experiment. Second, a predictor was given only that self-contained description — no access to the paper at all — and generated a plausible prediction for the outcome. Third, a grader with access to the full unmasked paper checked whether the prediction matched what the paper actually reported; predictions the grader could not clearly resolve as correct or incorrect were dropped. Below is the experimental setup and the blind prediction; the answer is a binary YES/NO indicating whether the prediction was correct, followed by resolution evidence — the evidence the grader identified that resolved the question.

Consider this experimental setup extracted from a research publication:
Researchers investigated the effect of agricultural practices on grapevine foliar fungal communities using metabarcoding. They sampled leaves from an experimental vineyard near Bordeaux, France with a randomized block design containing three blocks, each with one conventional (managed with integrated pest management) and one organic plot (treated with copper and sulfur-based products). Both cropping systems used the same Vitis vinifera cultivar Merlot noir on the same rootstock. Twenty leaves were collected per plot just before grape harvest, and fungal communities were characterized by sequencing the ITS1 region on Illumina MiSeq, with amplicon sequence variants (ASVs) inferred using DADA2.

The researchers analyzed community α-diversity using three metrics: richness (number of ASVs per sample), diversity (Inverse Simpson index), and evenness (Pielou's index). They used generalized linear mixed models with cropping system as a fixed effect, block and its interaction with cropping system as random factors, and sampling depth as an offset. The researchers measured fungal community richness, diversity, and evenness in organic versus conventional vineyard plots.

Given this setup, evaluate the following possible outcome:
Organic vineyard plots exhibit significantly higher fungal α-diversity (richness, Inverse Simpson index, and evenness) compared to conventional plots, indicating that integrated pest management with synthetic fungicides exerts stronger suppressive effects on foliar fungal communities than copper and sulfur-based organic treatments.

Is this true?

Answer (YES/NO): YES